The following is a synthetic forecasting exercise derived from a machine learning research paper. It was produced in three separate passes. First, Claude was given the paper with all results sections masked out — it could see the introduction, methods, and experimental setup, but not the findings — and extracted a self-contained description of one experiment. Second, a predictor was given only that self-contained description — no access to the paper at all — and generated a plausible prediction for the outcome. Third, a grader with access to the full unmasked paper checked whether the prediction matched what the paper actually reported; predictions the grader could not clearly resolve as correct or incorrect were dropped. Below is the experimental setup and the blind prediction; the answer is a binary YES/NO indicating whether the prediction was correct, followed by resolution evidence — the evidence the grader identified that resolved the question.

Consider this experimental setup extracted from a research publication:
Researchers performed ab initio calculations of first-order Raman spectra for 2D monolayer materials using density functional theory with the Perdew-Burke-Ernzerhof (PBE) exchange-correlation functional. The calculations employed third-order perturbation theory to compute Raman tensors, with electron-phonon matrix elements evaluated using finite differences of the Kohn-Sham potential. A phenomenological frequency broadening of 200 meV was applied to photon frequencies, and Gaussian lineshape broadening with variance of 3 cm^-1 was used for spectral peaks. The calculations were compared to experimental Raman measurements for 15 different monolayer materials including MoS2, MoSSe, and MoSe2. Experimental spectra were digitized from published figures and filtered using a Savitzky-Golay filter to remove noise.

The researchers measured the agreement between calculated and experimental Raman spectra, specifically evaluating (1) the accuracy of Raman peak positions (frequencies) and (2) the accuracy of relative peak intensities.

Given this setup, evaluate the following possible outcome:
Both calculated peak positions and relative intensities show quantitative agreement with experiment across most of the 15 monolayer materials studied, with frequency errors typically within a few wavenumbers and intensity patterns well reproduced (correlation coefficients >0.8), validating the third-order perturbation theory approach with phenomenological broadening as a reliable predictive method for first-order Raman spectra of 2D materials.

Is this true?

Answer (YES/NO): NO